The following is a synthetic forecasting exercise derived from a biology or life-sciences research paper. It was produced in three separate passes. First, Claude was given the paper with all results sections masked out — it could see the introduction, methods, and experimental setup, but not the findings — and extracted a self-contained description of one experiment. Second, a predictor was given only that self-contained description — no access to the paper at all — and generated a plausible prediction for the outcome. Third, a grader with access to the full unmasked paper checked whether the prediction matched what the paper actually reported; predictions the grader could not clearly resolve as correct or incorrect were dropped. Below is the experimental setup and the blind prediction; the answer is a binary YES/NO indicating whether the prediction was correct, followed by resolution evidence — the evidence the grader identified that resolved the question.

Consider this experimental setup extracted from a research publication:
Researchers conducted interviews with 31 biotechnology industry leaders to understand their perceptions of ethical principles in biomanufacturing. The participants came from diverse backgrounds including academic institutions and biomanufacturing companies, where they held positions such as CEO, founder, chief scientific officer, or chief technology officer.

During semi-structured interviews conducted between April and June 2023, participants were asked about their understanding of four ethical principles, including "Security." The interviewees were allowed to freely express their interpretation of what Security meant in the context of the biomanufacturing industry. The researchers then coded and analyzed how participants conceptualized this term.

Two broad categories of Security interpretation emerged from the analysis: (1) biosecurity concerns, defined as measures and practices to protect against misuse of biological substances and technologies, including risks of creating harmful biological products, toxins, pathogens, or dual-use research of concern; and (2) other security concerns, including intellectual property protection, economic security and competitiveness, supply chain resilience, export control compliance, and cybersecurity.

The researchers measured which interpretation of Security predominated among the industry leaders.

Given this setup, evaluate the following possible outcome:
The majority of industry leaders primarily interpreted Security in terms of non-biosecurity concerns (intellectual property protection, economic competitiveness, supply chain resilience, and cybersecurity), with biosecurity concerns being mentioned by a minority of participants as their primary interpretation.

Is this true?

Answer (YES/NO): YES